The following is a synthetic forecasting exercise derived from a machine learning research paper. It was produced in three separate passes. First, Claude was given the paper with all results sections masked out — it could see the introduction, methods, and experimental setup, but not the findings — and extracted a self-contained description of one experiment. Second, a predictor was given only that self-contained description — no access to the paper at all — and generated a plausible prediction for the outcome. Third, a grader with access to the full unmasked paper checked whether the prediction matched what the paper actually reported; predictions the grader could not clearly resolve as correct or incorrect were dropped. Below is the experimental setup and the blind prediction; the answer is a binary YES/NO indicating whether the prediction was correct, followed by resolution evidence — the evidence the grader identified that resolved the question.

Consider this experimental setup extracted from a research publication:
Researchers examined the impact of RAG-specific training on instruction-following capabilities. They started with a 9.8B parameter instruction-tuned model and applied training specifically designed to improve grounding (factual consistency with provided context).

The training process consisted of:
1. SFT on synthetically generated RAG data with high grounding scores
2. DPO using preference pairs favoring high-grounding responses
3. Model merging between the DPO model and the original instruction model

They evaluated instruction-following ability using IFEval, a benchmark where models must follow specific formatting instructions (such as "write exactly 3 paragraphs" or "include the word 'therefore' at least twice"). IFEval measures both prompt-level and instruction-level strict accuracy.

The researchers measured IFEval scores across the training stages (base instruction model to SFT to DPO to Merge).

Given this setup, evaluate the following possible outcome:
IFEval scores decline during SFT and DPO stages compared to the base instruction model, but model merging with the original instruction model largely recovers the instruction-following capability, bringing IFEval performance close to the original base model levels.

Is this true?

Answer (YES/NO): YES